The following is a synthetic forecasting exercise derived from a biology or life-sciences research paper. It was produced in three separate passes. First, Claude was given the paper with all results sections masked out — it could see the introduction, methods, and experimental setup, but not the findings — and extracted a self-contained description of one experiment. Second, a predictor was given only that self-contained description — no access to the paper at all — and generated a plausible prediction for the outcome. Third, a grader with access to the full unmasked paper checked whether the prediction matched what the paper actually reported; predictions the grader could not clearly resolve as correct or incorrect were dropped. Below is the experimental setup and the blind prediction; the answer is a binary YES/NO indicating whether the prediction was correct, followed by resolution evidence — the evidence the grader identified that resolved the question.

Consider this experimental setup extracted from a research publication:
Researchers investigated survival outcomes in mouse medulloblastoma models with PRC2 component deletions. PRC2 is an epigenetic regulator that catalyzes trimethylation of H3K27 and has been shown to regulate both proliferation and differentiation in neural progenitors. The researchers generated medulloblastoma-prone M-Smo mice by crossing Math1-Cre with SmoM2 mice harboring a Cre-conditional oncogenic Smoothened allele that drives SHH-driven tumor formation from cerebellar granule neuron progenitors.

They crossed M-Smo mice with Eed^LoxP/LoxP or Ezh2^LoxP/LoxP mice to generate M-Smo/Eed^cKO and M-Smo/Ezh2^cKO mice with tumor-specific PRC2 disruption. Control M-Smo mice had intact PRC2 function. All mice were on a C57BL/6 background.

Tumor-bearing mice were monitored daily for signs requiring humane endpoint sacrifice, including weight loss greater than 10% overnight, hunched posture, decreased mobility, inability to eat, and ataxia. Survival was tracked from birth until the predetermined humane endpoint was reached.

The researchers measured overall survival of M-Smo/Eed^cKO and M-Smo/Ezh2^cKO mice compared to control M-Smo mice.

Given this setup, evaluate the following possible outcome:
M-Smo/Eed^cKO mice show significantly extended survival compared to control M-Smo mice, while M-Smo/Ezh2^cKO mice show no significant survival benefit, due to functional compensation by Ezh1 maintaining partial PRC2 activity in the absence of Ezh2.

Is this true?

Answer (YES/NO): NO